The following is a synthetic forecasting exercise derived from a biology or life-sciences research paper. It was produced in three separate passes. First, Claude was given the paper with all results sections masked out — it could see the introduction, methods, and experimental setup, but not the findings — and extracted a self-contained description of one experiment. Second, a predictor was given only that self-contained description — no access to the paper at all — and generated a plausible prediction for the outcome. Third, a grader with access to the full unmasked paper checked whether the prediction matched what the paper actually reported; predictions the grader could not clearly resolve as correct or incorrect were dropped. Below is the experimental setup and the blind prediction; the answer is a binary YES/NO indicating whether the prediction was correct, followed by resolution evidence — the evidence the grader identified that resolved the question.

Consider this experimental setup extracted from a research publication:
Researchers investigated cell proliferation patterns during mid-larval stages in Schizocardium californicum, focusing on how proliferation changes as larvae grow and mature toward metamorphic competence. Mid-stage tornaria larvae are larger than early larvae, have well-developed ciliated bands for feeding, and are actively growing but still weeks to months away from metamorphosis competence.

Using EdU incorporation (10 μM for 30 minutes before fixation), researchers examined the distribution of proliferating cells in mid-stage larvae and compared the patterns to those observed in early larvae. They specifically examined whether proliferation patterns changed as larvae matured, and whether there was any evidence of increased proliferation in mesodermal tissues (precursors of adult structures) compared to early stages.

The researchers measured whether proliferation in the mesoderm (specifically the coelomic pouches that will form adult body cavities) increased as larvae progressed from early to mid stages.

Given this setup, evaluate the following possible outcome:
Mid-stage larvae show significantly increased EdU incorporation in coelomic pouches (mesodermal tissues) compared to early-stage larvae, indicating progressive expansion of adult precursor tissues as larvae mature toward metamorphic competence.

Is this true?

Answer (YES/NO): NO